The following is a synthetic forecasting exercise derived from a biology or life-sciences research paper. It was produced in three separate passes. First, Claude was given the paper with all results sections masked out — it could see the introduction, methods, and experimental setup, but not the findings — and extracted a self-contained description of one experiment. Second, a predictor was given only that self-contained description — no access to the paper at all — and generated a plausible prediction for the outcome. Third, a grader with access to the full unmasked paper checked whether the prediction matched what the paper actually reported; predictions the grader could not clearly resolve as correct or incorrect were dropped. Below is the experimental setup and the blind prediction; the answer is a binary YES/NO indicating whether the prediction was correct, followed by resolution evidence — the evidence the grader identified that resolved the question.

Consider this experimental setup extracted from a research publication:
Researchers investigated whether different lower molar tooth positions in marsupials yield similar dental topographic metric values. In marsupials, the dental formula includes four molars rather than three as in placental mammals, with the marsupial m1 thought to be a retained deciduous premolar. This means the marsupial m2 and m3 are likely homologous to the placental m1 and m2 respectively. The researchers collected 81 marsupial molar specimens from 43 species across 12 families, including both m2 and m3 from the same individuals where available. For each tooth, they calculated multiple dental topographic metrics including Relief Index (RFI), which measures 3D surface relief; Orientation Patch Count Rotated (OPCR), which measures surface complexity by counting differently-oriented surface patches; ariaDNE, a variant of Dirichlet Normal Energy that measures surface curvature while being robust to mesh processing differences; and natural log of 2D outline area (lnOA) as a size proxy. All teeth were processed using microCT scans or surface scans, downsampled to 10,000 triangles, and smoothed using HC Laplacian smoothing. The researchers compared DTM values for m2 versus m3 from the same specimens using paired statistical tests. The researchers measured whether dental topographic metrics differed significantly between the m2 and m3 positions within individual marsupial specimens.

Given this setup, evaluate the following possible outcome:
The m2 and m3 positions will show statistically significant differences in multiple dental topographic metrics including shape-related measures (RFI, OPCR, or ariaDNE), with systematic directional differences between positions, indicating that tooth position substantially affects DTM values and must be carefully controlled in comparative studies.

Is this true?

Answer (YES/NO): NO